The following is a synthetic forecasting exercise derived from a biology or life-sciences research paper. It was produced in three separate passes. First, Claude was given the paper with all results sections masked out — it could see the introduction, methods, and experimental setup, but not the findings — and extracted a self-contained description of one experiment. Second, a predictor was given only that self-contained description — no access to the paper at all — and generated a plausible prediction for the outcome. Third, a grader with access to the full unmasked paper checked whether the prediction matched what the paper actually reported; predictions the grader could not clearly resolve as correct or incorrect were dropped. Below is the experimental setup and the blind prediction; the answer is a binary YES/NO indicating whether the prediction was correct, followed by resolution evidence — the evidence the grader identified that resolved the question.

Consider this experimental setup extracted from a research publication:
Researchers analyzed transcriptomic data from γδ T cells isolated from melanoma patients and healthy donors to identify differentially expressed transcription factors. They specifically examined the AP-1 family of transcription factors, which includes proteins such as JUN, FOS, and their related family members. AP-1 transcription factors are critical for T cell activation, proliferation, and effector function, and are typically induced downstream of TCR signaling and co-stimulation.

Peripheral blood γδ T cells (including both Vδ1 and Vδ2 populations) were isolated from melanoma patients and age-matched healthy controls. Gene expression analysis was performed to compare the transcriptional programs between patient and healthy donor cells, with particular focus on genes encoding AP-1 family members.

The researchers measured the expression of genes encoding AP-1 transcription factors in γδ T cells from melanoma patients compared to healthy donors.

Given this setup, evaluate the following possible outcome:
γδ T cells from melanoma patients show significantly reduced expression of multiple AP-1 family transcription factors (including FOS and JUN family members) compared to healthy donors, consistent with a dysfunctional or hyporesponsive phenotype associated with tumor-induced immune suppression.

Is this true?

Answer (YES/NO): YES